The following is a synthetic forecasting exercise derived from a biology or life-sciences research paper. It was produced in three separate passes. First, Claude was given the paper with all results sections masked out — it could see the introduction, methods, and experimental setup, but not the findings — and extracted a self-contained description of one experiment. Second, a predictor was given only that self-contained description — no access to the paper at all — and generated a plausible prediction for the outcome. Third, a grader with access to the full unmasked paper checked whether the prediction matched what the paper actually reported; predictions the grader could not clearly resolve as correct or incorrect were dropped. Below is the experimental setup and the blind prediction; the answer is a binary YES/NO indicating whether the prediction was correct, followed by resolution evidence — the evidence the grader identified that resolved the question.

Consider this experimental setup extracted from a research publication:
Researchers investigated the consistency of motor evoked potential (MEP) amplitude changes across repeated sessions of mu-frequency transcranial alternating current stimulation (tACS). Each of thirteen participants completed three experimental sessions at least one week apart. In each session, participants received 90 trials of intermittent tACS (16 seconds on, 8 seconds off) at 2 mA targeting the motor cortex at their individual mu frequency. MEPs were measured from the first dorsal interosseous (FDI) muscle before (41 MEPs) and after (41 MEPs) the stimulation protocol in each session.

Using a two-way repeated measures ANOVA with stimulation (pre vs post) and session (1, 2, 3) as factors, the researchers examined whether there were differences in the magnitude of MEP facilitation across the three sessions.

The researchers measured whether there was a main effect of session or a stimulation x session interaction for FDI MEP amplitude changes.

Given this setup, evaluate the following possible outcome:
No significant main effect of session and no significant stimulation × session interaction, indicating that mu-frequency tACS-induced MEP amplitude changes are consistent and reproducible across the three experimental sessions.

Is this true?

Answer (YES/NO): YES